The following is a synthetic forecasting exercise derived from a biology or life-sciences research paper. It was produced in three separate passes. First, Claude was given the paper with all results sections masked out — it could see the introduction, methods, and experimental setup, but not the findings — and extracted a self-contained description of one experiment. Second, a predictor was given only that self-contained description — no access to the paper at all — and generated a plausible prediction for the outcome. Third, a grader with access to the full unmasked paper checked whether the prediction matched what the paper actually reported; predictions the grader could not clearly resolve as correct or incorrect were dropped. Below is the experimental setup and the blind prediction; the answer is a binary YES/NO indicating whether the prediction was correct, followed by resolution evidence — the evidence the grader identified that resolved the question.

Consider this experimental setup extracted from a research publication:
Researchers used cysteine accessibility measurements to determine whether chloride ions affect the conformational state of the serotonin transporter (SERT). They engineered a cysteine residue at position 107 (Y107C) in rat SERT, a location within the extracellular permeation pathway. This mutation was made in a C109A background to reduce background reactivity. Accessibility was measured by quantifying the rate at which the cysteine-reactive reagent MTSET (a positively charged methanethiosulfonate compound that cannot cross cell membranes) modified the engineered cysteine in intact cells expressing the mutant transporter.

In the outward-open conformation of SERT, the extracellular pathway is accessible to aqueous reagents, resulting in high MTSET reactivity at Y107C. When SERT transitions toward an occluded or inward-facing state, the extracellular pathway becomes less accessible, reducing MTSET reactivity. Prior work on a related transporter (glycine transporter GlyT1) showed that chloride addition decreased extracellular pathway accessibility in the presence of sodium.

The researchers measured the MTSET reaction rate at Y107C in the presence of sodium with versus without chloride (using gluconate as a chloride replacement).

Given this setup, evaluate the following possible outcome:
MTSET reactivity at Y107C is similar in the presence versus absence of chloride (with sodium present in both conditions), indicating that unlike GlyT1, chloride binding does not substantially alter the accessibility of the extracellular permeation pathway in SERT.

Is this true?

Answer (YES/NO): NO